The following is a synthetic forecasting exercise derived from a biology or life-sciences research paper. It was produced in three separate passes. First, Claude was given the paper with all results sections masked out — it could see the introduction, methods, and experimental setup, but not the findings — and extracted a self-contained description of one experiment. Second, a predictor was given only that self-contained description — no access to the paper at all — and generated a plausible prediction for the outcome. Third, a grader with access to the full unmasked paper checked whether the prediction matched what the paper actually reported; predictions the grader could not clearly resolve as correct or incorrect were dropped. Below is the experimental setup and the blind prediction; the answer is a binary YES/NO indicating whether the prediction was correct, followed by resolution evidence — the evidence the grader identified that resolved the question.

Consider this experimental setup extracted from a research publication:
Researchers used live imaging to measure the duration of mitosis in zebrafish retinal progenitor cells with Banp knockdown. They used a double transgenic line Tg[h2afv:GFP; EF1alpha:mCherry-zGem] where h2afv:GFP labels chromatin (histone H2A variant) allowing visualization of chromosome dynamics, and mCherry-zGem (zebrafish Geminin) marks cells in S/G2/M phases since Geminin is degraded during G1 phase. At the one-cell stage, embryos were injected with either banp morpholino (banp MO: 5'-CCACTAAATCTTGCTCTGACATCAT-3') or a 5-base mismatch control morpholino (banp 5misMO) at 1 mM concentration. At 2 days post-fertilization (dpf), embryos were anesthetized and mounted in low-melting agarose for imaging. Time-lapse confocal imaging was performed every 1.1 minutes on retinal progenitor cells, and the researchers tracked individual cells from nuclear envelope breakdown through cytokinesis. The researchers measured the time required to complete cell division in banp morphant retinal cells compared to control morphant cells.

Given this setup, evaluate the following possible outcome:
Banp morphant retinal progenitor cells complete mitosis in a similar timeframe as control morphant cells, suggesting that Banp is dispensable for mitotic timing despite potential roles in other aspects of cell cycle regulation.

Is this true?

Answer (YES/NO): NO